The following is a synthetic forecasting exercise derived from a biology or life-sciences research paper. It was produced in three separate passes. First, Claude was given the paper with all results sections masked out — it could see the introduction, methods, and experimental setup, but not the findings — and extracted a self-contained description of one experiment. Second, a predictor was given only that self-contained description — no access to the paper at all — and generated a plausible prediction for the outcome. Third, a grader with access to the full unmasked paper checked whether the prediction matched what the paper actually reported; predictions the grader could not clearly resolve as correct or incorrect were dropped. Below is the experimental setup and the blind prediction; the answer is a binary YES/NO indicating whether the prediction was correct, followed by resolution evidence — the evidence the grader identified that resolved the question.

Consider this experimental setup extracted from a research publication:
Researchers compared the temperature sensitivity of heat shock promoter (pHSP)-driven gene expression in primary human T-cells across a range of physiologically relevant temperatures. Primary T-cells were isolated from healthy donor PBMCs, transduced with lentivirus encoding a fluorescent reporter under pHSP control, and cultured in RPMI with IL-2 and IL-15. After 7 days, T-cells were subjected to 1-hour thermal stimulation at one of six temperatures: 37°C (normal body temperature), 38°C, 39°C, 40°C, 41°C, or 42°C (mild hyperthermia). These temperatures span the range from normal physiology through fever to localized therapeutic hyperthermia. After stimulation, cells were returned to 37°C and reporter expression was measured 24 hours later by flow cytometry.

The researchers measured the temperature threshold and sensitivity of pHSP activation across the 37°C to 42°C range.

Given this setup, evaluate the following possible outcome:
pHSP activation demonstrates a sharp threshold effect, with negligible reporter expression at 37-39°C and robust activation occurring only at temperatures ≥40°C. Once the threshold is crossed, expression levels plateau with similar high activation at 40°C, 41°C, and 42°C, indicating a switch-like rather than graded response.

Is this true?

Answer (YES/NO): NO